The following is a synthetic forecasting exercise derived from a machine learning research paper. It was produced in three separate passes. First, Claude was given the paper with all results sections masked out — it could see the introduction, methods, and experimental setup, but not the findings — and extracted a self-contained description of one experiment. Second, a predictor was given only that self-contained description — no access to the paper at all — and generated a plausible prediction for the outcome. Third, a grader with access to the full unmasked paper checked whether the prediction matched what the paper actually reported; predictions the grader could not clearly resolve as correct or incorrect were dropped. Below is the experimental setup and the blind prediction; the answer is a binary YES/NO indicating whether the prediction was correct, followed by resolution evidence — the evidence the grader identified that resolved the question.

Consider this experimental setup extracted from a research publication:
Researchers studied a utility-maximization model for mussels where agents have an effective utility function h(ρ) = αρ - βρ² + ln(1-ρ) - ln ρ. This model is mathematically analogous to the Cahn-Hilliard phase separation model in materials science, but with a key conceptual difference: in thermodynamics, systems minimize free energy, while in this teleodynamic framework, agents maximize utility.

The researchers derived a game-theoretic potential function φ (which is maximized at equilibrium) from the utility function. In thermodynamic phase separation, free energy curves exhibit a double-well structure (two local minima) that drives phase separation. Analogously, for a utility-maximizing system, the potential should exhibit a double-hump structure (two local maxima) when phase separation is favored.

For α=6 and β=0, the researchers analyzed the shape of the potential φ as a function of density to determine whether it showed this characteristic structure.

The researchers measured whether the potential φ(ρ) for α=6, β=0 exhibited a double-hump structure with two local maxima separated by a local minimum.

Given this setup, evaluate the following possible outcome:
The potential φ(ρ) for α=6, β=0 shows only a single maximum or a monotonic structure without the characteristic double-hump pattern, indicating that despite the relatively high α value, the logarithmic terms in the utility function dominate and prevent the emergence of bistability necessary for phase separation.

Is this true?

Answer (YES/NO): NO